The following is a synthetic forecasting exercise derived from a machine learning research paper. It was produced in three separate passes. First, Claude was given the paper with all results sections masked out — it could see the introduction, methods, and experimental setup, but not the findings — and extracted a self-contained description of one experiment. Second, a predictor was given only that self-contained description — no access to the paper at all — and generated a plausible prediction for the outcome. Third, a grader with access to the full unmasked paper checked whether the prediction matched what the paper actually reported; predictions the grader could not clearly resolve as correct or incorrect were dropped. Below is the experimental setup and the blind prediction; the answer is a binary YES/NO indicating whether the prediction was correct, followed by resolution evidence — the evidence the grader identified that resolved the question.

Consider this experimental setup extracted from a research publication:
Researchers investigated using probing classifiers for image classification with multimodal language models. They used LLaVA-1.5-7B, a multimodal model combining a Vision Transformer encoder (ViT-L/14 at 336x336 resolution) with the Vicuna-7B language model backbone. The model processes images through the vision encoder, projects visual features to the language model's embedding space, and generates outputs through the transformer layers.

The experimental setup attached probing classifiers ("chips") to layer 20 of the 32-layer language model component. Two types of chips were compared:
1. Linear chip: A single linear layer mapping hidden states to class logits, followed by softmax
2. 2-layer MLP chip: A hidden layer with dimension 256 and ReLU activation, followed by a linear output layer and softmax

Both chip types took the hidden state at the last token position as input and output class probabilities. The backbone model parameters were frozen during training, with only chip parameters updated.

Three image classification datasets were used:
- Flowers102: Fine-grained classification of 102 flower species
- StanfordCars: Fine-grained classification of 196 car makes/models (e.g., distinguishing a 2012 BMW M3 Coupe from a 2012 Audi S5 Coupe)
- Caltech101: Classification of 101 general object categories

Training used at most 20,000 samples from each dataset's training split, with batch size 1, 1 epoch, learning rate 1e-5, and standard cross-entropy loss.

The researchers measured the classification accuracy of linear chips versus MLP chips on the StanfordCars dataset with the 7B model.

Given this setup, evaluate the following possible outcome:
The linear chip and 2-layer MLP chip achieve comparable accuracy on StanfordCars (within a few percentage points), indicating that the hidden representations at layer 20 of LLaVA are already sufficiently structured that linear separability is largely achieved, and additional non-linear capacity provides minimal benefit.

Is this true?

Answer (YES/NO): NO